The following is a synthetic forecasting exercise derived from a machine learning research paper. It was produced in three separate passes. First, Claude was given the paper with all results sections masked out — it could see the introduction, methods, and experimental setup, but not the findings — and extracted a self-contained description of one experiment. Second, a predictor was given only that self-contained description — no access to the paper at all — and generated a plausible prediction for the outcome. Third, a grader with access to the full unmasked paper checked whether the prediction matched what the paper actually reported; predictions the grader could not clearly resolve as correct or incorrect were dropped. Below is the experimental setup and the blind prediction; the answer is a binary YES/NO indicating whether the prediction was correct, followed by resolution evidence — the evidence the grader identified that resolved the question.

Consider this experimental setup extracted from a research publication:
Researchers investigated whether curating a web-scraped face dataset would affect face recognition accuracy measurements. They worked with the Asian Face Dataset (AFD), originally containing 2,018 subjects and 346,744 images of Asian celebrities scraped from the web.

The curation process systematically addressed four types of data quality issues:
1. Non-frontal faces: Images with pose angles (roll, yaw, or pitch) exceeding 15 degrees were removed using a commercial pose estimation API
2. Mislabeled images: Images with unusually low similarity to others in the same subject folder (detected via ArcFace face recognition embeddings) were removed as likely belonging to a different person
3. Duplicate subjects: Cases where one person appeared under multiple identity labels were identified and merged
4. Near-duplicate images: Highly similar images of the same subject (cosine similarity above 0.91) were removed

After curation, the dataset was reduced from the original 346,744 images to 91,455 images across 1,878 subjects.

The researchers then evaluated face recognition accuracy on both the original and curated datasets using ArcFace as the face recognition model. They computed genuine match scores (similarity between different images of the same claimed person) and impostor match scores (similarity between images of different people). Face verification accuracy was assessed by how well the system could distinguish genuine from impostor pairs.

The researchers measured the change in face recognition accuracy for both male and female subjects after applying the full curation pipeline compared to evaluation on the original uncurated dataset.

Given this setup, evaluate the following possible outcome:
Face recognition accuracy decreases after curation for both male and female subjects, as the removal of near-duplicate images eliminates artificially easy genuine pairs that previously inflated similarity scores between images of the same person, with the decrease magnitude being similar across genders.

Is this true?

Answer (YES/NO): NO